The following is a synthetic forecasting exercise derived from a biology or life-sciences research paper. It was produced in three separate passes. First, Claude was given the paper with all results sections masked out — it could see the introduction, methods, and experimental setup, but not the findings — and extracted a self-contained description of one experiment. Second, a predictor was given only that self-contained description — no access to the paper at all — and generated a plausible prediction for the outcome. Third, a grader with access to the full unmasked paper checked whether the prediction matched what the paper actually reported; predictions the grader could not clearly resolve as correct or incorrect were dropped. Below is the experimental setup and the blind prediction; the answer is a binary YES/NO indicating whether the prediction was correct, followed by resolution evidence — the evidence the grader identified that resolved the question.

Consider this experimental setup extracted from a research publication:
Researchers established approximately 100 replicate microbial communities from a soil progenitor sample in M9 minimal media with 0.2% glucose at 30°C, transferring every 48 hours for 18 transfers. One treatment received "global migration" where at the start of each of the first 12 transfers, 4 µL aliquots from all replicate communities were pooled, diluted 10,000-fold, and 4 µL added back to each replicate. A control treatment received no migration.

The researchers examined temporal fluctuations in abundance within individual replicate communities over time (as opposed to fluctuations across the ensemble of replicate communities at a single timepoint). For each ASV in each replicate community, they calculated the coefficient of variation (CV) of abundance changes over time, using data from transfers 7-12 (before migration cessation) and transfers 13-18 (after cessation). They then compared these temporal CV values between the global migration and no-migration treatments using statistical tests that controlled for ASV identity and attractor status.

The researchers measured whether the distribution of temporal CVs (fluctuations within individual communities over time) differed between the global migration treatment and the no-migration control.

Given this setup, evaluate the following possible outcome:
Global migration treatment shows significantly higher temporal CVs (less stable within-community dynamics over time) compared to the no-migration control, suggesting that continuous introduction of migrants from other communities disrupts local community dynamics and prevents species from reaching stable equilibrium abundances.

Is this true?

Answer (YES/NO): NO